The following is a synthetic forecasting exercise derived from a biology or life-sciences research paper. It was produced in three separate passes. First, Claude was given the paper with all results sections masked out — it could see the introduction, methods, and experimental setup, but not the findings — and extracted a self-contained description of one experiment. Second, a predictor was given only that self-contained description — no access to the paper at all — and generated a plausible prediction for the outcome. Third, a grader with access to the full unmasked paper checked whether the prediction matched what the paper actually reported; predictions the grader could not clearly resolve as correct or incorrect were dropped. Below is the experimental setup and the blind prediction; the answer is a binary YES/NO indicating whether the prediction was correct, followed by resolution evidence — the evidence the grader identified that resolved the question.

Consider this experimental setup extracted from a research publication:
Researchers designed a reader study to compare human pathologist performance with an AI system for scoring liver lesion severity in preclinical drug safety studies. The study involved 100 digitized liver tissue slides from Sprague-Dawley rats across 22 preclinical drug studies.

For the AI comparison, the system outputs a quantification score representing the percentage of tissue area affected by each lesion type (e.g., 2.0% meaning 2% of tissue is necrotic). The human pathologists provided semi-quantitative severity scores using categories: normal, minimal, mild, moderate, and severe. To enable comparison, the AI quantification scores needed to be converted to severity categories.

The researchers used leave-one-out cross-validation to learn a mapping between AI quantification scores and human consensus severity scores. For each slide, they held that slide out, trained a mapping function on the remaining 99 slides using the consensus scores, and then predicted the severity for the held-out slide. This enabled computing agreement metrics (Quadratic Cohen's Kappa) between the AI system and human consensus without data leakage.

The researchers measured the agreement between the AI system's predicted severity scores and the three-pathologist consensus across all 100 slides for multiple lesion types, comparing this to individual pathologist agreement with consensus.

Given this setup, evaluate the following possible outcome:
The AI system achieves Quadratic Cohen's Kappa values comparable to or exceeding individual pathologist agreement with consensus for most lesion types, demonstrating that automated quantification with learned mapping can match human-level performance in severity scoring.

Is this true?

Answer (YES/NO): YES